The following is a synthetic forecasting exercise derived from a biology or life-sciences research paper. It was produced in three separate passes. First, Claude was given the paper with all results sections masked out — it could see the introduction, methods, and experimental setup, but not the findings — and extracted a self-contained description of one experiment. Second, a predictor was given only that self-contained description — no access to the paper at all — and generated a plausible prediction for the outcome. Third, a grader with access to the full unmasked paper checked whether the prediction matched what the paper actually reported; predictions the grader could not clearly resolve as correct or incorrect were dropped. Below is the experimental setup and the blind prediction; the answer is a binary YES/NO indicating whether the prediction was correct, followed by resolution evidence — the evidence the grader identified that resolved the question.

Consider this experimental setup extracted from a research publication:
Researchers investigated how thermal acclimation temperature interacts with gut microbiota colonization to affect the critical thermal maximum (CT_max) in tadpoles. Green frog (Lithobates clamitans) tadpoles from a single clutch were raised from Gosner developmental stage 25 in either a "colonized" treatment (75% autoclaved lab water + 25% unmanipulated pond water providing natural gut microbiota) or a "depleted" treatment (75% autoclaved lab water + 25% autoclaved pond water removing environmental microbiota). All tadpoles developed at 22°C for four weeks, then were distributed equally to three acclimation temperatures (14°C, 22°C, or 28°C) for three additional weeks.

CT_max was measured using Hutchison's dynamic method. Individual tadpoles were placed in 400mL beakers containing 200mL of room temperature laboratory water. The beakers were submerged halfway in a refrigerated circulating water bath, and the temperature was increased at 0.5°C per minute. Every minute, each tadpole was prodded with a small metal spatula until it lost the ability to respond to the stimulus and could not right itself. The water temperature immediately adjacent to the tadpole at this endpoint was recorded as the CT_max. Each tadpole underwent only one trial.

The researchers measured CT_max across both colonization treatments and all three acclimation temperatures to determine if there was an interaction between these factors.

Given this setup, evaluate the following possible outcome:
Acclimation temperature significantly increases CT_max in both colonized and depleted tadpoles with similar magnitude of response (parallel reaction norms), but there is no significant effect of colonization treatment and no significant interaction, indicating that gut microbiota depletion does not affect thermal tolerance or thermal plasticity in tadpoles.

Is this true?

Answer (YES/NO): NO